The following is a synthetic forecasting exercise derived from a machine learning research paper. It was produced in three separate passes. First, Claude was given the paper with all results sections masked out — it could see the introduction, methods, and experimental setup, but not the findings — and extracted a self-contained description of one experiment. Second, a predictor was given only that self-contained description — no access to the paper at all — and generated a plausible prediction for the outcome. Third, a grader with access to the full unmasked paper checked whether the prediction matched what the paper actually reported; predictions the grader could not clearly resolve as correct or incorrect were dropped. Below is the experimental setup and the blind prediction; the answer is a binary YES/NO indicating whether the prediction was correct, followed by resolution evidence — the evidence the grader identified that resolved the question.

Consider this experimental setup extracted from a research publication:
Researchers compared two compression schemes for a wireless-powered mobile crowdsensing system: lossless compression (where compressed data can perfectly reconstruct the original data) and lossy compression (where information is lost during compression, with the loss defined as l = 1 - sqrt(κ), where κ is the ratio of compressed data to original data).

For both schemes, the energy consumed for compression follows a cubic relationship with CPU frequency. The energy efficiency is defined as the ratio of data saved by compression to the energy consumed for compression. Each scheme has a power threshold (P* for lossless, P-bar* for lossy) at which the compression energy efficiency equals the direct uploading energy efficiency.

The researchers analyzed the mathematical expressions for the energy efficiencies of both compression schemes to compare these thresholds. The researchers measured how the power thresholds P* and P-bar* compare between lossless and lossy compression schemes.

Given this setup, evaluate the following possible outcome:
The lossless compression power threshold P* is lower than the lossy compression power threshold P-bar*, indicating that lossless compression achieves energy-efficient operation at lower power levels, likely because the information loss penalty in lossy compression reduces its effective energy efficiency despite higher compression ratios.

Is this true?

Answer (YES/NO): NO